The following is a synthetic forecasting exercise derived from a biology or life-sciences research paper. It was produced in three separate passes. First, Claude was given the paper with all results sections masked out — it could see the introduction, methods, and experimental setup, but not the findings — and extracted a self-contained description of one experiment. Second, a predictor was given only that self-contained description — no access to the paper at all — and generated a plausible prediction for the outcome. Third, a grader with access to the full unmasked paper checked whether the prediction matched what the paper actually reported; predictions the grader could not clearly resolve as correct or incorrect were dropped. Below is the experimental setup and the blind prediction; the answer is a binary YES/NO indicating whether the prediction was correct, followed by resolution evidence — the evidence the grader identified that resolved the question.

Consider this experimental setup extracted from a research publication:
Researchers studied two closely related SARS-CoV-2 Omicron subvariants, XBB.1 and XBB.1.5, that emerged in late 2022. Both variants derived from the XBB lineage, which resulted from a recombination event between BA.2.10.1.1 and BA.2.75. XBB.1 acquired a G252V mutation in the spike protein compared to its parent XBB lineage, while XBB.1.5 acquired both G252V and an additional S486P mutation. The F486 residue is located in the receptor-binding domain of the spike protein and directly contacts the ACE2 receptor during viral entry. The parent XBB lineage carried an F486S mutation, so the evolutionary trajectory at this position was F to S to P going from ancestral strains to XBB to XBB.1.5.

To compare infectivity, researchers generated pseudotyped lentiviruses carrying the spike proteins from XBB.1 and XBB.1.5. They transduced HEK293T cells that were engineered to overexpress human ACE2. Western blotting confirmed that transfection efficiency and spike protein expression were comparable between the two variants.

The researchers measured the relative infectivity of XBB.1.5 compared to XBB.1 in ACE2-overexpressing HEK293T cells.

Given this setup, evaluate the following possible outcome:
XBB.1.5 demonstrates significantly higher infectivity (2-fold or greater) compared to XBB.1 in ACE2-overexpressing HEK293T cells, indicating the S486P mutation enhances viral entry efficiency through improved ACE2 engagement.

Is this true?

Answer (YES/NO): NO